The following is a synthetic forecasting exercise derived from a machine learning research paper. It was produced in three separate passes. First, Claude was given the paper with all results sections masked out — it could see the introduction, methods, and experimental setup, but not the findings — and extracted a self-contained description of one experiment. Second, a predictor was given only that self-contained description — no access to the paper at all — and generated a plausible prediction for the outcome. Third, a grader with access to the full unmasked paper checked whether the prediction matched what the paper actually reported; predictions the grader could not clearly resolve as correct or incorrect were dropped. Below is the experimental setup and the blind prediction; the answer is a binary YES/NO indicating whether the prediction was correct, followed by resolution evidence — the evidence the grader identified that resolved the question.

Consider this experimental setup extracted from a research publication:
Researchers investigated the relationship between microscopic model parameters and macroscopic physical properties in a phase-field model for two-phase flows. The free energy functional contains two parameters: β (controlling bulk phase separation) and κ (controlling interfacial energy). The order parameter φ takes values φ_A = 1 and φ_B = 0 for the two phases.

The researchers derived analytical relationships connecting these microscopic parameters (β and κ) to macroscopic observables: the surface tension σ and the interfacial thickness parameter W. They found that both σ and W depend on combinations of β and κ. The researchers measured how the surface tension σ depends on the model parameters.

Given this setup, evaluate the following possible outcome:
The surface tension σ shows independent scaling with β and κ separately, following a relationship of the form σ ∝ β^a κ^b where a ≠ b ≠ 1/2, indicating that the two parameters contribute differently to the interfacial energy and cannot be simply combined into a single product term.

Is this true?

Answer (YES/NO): NO